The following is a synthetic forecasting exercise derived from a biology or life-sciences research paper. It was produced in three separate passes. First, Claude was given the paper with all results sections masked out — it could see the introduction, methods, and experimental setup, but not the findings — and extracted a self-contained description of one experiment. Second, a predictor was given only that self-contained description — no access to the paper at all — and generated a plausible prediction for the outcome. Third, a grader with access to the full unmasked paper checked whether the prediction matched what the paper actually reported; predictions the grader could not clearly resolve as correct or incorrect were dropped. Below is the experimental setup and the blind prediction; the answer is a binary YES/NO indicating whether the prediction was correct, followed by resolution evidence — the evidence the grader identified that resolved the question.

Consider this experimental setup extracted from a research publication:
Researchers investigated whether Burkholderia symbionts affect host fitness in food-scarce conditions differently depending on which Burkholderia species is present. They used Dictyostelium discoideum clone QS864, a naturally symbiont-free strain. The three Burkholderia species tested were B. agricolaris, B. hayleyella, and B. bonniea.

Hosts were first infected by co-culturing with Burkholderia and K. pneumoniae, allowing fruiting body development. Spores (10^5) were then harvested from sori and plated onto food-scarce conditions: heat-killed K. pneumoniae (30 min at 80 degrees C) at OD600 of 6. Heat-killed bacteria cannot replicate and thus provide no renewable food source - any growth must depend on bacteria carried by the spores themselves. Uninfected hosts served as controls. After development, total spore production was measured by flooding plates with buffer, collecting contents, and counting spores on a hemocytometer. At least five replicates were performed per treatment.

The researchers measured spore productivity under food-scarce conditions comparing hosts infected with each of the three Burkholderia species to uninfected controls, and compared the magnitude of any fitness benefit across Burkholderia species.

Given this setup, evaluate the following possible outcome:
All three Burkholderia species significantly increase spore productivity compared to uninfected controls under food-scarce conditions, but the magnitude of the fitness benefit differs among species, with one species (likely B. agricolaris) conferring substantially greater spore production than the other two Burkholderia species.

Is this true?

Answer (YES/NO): NO